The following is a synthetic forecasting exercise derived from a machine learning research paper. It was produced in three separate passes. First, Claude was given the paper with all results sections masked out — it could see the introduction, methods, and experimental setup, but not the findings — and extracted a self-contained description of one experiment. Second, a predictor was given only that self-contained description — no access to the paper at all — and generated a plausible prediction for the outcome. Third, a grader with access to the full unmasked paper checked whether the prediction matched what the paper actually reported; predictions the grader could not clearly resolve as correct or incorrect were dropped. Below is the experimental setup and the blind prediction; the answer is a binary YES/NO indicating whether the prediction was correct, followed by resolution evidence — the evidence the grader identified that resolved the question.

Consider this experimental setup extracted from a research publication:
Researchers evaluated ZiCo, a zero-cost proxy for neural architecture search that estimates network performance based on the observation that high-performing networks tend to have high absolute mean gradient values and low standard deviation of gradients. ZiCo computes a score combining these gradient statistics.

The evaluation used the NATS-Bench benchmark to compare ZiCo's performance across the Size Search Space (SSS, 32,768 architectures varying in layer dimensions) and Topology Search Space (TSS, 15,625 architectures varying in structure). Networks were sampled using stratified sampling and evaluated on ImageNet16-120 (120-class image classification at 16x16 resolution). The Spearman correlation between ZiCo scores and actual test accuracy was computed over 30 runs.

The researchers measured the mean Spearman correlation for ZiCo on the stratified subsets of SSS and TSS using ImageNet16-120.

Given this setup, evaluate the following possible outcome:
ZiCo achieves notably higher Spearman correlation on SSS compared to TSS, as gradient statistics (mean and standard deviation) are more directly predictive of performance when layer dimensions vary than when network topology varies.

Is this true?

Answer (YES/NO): YES